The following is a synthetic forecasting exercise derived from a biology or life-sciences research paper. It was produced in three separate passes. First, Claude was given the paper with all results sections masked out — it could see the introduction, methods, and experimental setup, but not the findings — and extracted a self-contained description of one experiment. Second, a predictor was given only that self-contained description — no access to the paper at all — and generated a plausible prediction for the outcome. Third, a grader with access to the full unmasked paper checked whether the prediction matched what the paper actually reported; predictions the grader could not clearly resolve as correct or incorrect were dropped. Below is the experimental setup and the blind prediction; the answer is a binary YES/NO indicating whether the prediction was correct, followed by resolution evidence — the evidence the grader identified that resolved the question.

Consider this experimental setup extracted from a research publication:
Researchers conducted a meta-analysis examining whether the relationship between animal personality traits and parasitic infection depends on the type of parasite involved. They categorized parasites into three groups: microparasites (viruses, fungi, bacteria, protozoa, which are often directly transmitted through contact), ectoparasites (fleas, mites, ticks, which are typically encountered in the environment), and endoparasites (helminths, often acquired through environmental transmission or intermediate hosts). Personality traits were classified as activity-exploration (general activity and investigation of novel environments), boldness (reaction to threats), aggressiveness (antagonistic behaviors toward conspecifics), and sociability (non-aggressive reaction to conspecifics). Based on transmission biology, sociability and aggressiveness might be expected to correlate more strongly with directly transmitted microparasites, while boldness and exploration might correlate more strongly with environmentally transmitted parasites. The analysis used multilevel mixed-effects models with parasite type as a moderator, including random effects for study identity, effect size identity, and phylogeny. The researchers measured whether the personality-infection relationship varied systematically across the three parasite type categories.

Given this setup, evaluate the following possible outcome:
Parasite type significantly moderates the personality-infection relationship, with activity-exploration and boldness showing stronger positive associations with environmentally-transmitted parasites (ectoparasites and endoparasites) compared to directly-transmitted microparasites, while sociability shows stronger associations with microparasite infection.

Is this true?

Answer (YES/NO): NO